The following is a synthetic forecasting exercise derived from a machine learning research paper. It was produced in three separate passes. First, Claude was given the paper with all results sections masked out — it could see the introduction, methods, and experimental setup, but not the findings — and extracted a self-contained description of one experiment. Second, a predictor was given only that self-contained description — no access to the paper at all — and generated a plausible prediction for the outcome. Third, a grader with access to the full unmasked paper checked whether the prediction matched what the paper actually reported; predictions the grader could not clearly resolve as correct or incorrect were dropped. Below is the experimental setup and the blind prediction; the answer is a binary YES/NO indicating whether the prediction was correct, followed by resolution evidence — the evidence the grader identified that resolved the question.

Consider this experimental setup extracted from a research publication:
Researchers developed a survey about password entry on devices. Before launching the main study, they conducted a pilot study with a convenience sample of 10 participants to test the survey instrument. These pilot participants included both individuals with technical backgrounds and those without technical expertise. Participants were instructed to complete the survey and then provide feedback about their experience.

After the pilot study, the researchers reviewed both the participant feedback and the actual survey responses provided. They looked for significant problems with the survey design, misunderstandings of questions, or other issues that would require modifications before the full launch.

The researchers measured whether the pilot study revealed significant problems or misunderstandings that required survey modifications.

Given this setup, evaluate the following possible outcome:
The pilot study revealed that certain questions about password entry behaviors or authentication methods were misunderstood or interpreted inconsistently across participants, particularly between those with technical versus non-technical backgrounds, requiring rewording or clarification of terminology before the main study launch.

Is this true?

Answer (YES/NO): NO